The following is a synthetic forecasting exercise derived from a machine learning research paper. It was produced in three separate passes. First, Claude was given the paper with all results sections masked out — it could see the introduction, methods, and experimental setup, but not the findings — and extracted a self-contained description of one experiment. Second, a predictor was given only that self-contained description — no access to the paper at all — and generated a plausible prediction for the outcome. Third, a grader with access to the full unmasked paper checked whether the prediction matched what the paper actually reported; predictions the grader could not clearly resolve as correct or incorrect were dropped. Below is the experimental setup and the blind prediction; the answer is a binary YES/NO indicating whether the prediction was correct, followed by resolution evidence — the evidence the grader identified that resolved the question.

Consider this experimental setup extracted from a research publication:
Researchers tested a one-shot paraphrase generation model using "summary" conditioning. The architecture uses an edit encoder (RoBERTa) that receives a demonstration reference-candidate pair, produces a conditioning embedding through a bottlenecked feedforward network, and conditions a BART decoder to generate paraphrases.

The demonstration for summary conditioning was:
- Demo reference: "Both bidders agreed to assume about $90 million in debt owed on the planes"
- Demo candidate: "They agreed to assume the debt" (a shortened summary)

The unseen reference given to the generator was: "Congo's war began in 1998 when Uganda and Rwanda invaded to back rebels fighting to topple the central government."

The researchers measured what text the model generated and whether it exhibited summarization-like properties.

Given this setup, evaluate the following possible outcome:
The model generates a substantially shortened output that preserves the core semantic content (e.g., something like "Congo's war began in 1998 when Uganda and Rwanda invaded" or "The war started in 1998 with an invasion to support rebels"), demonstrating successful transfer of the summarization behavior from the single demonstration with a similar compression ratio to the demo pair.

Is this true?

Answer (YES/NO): YES